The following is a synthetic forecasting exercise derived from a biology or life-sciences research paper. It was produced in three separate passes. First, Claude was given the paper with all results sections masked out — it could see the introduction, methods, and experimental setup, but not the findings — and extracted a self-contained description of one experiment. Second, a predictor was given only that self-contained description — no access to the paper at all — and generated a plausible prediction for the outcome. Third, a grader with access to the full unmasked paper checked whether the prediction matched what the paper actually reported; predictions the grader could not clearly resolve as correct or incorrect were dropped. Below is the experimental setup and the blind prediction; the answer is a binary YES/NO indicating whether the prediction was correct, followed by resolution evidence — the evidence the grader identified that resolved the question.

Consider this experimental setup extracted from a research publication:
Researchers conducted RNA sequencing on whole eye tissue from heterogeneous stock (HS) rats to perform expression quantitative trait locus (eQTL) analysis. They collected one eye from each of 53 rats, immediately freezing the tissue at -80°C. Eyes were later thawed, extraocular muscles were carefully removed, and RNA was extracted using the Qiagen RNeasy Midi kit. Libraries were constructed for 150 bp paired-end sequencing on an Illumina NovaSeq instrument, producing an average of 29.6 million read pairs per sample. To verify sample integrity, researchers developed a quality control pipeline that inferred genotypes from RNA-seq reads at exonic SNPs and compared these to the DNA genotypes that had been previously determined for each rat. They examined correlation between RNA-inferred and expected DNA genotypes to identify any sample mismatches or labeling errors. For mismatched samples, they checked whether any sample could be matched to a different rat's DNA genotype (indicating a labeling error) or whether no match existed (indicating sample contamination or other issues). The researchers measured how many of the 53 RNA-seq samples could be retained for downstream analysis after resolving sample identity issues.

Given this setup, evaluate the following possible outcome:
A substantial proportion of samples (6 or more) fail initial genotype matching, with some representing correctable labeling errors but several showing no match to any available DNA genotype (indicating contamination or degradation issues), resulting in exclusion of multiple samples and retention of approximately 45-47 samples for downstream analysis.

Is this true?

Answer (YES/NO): NO